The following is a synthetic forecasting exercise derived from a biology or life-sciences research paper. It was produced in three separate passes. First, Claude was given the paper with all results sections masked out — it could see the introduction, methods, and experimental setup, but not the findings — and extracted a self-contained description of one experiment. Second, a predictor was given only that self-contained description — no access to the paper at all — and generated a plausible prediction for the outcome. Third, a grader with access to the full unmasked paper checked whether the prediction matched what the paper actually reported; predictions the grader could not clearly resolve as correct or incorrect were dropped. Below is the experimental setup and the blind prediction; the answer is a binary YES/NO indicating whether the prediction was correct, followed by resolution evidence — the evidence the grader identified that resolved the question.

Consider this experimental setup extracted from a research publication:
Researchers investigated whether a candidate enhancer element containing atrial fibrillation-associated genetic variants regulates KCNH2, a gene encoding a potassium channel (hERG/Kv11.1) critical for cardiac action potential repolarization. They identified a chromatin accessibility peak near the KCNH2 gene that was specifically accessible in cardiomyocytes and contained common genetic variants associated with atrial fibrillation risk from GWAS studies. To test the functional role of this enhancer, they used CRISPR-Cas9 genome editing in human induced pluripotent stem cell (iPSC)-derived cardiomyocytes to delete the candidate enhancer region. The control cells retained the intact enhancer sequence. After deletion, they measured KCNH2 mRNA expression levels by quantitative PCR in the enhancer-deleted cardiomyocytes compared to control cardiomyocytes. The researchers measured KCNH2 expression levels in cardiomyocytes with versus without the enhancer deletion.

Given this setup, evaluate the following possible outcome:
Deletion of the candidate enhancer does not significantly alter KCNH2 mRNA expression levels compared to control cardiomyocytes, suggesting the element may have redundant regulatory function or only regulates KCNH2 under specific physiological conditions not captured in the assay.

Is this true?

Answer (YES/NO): NO